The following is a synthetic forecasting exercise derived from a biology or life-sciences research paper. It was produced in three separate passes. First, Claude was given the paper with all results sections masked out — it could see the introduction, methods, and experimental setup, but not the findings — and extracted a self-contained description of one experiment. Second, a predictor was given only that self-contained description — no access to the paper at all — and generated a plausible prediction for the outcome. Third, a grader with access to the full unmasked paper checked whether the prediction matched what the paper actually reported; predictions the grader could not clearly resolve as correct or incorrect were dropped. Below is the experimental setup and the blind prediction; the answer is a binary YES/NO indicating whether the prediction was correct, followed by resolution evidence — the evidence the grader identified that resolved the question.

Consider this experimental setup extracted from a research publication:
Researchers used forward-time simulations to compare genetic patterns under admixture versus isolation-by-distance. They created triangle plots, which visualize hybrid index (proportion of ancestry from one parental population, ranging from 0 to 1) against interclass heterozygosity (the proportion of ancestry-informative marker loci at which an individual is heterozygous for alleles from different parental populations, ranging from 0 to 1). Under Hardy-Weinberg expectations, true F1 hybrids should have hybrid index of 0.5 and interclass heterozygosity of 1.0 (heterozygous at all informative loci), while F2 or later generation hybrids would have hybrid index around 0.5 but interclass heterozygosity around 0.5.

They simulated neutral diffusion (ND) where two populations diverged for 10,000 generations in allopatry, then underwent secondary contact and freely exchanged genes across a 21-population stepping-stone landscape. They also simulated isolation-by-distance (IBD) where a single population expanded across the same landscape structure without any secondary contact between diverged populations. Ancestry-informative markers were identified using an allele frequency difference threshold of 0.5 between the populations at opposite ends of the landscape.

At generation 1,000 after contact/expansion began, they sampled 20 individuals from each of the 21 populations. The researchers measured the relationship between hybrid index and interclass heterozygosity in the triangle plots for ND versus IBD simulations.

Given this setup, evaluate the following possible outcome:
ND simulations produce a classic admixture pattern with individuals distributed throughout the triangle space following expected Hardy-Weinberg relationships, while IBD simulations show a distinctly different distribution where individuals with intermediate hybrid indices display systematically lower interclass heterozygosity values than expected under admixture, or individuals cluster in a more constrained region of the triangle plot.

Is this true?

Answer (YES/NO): YES